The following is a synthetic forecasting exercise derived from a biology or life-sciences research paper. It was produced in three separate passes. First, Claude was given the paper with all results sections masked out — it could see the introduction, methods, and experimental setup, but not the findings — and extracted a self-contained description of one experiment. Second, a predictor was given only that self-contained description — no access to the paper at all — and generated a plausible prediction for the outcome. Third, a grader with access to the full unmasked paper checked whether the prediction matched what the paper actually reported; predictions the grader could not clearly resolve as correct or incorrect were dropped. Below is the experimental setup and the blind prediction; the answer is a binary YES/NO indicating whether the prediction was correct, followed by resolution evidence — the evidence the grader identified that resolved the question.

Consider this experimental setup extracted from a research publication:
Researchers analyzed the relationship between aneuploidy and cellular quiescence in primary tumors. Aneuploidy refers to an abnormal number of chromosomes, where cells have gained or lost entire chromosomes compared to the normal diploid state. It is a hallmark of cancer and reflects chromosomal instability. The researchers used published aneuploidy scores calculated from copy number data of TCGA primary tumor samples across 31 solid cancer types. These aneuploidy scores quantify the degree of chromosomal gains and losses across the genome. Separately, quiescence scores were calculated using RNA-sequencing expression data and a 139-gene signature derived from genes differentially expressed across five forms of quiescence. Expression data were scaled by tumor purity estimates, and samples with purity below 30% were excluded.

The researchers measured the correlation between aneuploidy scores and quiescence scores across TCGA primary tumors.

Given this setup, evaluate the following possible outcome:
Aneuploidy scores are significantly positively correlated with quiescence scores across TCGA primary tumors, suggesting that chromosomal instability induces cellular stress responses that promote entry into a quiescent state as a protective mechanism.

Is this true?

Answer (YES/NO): NO